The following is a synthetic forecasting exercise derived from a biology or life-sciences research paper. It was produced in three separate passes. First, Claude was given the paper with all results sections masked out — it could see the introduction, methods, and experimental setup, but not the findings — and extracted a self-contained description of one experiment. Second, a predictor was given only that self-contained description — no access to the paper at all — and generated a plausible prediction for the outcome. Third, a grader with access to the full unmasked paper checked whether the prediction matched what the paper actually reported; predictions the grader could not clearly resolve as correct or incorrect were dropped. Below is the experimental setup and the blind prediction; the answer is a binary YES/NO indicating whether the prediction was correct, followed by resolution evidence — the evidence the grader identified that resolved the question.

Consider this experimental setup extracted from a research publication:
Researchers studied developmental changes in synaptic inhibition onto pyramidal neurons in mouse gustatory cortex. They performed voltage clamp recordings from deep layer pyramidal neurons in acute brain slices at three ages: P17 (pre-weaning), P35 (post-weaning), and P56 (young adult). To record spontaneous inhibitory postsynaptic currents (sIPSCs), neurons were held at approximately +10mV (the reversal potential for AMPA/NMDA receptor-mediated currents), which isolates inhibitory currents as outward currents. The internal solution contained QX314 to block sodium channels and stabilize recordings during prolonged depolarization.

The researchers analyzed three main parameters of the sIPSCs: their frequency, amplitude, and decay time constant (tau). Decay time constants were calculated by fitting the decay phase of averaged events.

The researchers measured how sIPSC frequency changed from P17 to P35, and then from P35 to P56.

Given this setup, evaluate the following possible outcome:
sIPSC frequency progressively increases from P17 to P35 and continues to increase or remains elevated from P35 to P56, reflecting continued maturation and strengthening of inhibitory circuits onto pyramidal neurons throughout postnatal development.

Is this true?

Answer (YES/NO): NO